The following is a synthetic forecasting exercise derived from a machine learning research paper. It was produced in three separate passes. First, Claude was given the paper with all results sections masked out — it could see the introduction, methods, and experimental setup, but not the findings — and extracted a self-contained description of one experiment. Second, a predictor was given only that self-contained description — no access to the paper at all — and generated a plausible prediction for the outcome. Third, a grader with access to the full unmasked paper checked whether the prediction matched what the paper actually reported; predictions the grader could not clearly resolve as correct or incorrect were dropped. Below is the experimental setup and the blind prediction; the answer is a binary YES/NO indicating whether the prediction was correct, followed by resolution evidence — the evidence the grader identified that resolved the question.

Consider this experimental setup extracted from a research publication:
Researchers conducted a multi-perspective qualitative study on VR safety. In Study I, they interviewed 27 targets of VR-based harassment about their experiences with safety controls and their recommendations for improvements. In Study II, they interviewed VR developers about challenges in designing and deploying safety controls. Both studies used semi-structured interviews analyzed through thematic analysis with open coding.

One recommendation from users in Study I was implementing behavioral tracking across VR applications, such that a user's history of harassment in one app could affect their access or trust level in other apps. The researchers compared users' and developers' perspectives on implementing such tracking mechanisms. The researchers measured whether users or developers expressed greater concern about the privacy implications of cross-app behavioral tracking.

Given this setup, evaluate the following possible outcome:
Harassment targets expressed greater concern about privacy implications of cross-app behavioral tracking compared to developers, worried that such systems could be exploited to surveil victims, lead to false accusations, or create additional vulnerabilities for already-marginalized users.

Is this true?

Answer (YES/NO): NO